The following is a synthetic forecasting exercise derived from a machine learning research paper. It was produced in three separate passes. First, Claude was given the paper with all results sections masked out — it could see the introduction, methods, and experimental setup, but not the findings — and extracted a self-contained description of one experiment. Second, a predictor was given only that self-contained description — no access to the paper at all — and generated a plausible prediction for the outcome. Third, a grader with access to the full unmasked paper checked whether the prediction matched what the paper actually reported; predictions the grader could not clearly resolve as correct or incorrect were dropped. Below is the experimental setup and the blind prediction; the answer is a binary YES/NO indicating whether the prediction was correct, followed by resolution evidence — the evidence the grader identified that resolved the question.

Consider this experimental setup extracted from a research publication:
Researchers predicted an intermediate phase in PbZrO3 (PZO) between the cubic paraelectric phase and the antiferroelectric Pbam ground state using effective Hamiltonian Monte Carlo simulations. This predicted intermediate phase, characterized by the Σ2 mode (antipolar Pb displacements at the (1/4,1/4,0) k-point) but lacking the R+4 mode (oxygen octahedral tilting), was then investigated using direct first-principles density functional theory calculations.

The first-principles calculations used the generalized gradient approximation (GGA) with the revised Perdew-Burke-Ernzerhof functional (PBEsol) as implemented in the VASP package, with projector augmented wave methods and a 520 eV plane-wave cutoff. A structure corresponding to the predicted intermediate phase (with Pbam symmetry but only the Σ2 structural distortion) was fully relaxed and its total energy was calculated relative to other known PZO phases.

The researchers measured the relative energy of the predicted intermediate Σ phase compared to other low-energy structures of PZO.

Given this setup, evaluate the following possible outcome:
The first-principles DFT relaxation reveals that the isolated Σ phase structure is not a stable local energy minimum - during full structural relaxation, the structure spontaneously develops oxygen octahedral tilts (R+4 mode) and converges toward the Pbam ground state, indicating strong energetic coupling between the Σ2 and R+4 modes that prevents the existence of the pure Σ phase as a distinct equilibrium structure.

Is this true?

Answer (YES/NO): NO